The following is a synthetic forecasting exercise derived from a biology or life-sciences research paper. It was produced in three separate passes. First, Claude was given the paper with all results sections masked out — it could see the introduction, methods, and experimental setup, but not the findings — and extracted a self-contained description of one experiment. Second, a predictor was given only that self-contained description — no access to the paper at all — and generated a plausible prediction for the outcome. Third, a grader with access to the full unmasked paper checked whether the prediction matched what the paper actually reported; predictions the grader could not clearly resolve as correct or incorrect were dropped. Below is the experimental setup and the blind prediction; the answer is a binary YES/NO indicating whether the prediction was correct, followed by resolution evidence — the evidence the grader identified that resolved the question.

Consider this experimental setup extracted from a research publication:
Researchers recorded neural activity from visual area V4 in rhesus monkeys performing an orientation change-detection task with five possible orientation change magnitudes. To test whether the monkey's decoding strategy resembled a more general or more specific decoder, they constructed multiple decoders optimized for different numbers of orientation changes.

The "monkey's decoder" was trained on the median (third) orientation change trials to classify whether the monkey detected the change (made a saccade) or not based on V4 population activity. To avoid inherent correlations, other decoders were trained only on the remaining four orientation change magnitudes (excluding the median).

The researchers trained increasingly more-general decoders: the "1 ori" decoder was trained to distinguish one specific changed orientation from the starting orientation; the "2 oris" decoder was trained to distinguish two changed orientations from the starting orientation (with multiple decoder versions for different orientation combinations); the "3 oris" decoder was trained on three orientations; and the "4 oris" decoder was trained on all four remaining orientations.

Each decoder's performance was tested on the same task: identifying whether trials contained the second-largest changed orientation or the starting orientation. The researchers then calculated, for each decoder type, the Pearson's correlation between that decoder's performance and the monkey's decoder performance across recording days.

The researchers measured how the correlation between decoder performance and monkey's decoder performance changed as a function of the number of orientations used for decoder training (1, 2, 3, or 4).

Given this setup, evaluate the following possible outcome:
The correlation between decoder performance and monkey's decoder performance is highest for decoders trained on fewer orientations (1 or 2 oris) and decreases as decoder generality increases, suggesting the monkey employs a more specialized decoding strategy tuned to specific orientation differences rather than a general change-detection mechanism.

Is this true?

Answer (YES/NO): NO